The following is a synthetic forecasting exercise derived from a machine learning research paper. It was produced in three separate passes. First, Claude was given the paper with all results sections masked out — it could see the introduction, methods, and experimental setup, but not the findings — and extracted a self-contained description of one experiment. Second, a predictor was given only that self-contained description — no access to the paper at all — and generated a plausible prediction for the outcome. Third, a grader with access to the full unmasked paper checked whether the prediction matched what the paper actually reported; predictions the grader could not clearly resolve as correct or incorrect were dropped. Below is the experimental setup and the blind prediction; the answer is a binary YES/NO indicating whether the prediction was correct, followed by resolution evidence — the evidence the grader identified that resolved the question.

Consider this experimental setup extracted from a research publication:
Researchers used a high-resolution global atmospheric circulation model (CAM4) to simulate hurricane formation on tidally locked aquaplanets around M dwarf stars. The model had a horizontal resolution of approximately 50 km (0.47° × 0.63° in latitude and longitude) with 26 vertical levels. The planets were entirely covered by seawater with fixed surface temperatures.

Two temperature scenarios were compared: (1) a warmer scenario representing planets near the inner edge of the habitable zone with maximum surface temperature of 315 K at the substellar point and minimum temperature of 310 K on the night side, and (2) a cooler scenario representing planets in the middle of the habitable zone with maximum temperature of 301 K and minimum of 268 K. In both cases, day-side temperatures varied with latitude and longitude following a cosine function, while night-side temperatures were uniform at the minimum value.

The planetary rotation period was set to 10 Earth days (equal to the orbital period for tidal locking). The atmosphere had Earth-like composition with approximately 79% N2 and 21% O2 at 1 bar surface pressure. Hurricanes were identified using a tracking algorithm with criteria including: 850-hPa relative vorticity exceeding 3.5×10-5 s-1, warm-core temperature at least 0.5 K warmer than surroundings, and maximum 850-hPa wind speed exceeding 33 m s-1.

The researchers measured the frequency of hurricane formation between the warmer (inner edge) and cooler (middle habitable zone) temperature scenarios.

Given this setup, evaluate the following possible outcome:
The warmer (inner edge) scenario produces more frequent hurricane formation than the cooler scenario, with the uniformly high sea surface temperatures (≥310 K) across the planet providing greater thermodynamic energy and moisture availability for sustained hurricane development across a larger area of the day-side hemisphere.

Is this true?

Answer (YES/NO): YES